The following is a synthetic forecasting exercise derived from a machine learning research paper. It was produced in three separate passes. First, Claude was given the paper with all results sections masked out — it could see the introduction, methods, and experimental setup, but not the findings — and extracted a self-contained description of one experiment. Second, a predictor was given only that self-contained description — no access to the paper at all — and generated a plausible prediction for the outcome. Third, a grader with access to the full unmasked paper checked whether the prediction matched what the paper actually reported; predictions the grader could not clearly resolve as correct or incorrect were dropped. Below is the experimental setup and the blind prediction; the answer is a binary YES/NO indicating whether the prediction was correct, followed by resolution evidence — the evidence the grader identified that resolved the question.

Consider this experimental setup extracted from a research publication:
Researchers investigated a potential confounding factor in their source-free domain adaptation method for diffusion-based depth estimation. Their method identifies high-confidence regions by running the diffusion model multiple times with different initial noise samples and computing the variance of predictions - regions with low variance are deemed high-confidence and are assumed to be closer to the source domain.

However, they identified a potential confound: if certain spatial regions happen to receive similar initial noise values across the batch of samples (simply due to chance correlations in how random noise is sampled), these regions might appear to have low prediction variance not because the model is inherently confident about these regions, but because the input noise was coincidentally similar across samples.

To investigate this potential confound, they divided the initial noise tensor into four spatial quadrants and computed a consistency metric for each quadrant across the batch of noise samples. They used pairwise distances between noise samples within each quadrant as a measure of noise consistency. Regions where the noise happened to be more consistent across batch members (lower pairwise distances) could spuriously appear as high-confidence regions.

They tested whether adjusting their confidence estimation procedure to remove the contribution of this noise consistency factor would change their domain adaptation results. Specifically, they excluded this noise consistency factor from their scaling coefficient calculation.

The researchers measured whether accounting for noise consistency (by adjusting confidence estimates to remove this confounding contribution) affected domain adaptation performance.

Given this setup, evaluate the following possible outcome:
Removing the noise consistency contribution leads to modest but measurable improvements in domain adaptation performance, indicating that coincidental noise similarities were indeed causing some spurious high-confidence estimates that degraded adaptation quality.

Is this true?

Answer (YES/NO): YES